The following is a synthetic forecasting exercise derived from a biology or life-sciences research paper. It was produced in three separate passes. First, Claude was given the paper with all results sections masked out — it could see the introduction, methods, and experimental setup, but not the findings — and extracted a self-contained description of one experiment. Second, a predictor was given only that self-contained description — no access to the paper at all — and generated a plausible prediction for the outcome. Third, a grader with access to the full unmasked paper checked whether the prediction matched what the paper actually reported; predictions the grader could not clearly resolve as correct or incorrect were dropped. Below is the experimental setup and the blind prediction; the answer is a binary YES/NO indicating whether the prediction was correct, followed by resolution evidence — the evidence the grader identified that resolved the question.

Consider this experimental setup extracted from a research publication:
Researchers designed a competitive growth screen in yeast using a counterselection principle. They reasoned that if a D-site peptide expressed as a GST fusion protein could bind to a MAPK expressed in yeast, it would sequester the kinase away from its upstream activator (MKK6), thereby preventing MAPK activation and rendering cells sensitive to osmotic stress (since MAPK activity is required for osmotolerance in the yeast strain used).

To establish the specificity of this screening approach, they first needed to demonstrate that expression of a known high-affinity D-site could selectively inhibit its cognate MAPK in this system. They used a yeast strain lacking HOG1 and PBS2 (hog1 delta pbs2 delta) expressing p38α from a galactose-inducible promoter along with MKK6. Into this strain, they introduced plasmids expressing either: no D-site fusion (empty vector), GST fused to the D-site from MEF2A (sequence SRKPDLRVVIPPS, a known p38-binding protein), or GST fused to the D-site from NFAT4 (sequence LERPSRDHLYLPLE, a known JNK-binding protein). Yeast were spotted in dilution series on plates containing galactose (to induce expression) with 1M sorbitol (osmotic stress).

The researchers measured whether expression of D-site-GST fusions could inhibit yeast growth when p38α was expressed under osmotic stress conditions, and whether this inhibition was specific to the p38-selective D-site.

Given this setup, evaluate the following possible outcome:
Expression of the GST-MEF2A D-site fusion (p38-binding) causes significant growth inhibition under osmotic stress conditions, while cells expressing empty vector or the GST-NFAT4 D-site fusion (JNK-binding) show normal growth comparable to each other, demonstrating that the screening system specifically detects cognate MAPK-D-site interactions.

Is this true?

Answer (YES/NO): NO